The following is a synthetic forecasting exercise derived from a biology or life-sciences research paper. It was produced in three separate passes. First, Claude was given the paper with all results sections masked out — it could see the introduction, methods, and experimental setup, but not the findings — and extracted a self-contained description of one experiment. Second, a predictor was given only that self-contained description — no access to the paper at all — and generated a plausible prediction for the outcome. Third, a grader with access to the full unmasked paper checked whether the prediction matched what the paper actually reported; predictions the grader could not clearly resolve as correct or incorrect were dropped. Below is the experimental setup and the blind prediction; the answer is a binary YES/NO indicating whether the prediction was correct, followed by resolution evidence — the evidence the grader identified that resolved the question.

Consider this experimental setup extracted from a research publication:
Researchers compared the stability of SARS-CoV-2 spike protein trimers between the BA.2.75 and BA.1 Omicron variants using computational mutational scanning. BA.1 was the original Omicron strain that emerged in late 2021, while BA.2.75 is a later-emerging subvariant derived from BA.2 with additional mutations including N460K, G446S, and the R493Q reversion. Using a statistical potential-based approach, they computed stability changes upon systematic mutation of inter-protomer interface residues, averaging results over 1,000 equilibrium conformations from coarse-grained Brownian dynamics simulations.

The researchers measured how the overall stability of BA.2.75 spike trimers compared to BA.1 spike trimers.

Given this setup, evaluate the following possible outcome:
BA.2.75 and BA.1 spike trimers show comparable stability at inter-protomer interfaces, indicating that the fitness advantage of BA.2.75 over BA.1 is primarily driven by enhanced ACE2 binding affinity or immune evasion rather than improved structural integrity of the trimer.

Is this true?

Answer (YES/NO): YES